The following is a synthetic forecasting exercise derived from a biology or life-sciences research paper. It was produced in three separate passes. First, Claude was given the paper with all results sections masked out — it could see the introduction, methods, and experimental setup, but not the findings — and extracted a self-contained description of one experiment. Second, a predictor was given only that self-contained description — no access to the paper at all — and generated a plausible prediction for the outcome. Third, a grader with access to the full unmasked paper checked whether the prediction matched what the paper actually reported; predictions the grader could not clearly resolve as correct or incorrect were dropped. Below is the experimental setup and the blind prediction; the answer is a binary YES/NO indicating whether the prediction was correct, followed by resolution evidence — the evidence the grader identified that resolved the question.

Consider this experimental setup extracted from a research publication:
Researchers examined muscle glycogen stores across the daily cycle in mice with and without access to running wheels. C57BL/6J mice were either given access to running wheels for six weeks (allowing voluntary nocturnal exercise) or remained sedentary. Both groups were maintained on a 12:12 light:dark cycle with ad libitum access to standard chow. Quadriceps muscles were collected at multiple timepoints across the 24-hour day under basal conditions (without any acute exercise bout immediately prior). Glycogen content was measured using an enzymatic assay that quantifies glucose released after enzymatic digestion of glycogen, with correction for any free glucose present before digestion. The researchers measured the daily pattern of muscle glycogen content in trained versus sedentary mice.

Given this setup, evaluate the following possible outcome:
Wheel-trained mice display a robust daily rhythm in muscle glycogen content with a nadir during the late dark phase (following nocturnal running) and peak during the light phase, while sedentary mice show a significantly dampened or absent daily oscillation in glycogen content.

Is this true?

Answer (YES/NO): NO